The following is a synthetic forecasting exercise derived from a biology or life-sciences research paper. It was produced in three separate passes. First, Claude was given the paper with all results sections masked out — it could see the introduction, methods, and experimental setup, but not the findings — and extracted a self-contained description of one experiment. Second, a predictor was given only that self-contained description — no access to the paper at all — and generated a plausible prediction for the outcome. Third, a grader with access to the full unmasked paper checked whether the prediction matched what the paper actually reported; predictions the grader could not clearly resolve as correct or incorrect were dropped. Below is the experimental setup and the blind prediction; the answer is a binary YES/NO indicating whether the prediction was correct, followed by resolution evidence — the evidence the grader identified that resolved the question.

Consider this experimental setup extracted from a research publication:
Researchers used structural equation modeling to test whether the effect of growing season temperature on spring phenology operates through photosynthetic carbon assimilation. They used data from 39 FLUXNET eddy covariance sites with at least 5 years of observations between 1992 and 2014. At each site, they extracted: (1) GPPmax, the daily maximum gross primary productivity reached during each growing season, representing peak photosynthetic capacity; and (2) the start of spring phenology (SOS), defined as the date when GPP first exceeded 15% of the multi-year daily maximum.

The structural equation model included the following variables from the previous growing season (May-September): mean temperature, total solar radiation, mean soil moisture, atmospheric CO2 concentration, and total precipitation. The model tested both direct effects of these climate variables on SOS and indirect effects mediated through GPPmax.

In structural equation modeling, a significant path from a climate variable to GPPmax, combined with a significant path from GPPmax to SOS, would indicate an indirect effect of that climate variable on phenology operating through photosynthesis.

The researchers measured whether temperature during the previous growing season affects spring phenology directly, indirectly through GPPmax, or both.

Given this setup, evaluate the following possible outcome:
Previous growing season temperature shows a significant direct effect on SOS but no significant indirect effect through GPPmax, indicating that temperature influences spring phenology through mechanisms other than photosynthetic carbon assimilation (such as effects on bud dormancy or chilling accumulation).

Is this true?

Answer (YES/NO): NO